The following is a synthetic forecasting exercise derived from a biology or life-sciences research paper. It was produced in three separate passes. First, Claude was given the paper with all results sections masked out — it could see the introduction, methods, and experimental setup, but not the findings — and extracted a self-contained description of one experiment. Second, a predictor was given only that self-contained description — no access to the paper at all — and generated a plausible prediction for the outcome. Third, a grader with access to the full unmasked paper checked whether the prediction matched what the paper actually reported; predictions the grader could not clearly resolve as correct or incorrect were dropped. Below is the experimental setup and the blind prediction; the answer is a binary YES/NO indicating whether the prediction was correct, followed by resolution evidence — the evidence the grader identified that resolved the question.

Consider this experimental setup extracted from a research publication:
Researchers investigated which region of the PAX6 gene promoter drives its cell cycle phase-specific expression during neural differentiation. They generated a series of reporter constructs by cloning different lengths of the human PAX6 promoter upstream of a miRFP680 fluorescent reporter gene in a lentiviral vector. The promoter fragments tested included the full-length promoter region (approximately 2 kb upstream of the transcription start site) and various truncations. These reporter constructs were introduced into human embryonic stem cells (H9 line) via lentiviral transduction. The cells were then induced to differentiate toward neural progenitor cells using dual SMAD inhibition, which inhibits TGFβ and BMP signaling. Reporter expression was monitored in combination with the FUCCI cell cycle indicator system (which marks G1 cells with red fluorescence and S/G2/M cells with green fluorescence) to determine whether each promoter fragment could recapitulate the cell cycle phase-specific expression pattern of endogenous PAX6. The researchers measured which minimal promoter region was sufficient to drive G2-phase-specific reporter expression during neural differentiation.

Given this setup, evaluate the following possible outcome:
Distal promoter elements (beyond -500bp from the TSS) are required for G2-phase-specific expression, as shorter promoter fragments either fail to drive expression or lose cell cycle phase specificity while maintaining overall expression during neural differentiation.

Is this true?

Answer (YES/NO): NO